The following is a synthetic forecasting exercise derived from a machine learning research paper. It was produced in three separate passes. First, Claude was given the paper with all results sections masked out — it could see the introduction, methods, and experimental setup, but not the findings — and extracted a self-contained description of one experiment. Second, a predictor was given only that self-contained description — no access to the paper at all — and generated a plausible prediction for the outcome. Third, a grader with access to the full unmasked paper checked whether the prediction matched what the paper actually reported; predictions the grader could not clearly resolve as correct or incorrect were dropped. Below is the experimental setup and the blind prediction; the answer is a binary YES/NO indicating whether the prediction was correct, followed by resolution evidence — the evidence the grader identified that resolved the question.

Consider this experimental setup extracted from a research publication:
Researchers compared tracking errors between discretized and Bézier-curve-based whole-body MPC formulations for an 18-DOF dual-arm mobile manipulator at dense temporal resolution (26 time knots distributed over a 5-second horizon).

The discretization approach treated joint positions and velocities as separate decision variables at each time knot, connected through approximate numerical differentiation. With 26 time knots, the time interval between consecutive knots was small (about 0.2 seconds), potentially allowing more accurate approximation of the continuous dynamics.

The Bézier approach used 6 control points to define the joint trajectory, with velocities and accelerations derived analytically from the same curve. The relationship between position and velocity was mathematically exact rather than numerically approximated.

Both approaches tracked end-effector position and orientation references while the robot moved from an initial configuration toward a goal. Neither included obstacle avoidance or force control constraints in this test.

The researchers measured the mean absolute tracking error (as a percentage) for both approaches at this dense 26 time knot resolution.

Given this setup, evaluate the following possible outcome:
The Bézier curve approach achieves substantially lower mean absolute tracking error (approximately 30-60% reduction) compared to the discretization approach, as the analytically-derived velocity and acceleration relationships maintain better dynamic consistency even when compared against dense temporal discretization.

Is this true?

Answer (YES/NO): NO